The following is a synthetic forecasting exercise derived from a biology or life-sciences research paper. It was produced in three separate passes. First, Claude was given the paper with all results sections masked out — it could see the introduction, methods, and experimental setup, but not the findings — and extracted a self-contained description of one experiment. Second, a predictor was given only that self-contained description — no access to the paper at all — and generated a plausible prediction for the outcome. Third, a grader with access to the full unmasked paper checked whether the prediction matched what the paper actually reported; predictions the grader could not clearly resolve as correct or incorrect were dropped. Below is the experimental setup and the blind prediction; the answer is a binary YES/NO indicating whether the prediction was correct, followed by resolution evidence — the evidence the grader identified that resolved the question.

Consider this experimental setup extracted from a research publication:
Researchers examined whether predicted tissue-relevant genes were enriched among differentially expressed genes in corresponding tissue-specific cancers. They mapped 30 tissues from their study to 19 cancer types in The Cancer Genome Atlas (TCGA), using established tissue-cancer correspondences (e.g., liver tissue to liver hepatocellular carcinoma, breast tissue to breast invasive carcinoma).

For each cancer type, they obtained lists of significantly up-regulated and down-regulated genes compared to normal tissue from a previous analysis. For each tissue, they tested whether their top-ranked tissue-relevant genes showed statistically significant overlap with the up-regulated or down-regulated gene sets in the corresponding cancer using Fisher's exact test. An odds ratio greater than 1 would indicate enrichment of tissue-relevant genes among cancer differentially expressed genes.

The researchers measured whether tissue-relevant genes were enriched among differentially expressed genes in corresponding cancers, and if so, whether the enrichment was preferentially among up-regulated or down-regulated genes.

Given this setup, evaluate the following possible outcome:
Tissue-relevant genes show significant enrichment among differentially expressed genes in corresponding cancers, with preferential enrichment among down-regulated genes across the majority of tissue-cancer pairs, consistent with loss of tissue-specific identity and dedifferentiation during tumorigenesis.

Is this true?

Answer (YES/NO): NO